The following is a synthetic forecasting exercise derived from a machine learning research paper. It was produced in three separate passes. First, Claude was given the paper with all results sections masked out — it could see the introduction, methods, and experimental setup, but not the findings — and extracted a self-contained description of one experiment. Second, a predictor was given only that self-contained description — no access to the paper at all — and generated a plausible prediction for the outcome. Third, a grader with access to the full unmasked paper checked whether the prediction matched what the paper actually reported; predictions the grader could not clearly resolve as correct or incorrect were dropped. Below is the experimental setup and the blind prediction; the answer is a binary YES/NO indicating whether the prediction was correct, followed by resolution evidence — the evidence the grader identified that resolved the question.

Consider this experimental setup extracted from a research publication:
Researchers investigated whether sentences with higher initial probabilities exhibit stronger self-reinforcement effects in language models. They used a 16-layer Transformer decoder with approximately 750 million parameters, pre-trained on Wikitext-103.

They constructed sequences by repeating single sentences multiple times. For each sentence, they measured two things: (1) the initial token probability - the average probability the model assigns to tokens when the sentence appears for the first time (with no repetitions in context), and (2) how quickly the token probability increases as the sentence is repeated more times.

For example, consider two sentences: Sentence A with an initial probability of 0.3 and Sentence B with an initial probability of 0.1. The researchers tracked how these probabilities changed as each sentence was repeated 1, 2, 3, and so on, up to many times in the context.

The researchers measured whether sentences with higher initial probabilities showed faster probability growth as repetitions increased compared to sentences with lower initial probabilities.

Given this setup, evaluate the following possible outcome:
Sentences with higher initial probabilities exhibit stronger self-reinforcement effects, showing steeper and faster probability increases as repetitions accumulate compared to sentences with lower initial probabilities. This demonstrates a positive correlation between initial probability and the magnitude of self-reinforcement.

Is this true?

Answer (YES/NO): YES